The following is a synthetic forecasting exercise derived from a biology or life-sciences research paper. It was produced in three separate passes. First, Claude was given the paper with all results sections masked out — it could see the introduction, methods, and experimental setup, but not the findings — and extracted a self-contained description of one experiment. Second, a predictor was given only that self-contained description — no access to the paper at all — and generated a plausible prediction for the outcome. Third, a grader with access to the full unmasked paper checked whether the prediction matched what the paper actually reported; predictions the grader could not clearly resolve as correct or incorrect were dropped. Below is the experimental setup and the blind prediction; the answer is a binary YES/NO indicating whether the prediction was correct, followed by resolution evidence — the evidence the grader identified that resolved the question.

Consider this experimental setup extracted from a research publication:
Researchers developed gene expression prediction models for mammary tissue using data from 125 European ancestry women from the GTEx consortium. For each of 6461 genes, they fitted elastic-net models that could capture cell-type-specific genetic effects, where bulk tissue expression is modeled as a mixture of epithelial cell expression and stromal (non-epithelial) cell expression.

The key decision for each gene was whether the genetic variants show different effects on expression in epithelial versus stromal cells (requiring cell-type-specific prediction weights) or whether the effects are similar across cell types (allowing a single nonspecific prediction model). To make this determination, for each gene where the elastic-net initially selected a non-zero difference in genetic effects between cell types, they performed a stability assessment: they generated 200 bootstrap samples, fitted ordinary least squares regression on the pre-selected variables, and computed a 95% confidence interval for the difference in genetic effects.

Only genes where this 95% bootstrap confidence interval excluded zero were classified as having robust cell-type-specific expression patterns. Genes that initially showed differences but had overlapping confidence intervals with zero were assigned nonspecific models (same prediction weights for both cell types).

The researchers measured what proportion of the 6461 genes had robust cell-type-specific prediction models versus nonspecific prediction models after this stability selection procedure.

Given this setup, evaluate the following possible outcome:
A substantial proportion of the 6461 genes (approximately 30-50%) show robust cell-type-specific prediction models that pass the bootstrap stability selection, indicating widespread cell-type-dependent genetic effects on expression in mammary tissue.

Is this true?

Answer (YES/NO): NO